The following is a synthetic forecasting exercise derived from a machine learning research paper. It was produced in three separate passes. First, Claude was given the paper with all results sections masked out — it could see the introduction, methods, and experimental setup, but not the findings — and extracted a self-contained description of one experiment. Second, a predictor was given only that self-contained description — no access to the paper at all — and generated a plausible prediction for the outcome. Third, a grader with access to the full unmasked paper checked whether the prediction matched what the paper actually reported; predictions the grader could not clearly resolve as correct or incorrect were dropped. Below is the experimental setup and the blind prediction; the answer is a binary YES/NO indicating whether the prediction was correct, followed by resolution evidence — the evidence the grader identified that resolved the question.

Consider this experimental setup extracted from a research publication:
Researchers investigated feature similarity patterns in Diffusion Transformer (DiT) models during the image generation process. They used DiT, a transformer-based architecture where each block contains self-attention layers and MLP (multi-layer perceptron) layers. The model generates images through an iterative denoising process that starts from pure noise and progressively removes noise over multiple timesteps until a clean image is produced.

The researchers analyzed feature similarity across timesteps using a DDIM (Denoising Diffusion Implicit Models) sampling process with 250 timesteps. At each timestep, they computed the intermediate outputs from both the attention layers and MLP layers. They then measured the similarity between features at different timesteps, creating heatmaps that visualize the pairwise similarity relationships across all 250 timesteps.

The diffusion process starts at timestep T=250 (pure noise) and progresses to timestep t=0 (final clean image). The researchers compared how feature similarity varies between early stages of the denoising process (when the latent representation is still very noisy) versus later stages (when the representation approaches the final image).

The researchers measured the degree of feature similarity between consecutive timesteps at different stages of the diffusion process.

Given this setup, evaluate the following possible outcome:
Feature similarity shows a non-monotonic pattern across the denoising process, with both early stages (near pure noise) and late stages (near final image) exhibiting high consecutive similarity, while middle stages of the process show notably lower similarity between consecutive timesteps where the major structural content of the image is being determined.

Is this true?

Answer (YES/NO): NO